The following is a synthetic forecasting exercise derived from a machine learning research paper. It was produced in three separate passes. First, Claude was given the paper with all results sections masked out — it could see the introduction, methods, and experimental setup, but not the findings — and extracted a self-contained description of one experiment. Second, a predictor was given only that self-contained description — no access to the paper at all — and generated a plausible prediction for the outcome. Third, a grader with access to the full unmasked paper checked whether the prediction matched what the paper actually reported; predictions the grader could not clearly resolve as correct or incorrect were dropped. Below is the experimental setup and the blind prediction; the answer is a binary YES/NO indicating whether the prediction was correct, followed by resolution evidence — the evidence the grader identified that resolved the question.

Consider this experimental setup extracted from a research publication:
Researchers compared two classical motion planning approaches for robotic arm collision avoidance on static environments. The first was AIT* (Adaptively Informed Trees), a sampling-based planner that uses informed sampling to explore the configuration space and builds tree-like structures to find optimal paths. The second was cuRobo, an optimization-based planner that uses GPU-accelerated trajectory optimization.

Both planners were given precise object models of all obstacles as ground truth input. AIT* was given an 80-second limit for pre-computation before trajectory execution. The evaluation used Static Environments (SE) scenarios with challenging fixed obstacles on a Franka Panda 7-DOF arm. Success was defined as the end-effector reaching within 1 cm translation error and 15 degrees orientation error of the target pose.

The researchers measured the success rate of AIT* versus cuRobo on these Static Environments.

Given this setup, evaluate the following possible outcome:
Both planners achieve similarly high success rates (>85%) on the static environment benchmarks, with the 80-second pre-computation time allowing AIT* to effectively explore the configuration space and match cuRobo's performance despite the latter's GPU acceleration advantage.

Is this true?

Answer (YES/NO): NO